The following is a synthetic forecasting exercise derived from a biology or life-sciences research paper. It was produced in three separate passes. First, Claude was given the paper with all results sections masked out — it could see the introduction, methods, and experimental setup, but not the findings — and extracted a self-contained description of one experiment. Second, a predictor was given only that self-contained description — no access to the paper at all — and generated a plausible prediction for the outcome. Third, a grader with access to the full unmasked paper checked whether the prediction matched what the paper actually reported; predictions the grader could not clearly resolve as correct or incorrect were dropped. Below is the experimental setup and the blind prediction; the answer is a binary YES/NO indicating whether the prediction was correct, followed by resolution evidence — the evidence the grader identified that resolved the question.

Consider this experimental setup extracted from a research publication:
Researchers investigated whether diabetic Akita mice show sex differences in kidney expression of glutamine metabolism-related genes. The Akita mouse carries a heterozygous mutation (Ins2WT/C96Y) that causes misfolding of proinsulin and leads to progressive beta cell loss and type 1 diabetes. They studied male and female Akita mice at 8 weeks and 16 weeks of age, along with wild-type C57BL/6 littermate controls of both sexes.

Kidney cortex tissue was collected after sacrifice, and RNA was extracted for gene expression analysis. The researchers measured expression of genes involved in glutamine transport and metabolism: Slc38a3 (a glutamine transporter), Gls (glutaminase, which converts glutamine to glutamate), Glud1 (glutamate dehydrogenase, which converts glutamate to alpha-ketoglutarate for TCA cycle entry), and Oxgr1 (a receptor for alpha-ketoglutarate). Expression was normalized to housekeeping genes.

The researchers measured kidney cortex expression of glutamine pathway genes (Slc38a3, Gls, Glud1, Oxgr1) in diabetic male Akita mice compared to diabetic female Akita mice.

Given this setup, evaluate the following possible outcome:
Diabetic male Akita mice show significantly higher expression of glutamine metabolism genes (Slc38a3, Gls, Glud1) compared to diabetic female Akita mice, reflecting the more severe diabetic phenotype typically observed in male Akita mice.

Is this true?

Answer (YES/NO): NO